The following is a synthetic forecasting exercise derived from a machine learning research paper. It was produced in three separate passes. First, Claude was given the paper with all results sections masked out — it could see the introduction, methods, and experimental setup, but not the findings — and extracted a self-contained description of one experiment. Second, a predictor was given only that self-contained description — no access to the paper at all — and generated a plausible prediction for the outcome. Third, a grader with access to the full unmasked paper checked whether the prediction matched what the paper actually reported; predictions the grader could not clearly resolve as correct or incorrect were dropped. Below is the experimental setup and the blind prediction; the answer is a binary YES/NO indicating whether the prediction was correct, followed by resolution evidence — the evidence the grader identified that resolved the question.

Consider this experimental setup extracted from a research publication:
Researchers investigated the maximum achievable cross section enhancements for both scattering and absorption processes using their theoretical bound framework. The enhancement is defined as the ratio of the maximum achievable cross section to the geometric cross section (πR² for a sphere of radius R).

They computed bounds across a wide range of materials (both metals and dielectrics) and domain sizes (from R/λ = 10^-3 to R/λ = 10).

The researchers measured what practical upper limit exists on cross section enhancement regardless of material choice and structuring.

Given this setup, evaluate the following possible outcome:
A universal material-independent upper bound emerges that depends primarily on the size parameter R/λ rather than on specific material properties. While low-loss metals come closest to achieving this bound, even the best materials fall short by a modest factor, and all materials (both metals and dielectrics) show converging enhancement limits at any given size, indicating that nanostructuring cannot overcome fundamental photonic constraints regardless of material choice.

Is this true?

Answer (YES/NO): NO